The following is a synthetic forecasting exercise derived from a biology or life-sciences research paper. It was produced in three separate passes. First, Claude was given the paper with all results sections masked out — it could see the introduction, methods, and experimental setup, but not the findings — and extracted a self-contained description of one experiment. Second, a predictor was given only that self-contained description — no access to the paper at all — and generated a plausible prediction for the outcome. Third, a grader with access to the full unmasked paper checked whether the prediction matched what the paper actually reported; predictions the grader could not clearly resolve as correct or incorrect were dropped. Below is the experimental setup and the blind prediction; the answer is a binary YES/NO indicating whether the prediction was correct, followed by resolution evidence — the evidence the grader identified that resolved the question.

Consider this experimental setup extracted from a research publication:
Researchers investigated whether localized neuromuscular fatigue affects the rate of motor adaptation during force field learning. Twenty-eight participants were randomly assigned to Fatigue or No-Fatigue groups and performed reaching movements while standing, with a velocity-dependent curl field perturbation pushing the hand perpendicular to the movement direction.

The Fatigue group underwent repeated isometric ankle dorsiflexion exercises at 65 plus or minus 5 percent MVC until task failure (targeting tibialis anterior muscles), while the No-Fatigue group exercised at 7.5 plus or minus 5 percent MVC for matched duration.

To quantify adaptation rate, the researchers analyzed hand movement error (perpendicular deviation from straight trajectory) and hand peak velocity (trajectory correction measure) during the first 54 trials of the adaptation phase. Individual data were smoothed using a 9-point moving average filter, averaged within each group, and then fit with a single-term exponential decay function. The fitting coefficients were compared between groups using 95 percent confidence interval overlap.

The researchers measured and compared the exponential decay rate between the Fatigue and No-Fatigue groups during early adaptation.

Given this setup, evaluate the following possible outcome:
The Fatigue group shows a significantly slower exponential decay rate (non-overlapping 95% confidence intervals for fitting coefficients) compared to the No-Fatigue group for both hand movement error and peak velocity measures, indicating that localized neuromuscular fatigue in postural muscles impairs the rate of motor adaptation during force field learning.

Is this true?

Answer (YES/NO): NO